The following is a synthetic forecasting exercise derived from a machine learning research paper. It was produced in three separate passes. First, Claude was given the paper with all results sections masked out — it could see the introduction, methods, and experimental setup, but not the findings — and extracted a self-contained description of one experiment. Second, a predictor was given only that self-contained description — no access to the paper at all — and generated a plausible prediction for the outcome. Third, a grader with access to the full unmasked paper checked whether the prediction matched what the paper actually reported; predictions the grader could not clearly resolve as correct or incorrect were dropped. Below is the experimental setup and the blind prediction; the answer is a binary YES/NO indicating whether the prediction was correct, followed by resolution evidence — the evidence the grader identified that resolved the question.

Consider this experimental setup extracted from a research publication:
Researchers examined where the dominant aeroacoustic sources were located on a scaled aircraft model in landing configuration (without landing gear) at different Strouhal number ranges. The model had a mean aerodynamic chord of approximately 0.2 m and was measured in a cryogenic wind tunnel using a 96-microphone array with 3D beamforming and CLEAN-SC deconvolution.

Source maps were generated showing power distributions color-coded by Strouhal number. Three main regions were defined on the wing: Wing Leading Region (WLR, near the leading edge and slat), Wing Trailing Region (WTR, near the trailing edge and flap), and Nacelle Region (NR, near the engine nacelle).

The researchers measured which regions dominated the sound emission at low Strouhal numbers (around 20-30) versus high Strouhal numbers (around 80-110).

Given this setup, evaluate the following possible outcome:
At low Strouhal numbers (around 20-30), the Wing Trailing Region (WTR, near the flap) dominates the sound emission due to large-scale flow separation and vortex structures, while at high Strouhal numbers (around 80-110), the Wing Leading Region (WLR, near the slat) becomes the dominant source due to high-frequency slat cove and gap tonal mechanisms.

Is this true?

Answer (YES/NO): NO